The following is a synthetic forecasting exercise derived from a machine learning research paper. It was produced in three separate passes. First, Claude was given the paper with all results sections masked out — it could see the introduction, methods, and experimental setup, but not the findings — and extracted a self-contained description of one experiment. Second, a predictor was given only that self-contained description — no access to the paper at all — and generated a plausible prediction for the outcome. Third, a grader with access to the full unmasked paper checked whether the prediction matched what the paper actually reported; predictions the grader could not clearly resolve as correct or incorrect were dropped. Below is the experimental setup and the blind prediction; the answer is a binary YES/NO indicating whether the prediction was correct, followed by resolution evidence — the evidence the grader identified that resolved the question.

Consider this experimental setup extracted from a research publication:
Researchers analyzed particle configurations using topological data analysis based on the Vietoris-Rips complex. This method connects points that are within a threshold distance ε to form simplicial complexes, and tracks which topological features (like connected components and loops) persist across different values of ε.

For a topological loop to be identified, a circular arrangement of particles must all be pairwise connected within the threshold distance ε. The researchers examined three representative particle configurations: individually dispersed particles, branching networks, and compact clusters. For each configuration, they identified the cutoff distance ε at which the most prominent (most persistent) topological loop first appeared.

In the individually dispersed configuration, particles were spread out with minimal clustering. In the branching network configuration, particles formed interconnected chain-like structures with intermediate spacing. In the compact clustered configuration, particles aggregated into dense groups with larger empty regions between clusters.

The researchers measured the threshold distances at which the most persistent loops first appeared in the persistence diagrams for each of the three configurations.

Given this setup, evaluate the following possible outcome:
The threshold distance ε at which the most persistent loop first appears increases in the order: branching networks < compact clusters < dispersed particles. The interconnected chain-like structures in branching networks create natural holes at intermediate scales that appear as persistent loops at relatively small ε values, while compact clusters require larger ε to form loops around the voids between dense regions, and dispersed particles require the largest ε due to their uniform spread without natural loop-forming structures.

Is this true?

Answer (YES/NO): NO